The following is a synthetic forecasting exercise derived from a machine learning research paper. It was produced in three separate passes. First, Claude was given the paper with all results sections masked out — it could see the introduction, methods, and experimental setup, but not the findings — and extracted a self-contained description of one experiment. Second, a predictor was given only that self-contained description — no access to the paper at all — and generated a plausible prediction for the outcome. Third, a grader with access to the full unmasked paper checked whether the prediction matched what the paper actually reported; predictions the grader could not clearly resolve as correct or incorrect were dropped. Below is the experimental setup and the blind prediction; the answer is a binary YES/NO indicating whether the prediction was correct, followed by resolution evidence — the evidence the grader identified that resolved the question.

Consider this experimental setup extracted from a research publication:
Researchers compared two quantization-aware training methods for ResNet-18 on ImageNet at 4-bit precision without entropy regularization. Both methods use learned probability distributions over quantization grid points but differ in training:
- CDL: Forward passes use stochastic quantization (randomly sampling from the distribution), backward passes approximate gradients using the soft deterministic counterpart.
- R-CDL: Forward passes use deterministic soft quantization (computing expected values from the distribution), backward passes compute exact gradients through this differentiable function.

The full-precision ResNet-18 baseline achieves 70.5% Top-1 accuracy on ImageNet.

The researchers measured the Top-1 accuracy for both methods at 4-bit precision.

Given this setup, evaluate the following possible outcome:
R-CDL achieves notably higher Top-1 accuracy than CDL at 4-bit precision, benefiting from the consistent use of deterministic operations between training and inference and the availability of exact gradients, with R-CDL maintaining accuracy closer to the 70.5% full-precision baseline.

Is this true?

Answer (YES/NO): NO